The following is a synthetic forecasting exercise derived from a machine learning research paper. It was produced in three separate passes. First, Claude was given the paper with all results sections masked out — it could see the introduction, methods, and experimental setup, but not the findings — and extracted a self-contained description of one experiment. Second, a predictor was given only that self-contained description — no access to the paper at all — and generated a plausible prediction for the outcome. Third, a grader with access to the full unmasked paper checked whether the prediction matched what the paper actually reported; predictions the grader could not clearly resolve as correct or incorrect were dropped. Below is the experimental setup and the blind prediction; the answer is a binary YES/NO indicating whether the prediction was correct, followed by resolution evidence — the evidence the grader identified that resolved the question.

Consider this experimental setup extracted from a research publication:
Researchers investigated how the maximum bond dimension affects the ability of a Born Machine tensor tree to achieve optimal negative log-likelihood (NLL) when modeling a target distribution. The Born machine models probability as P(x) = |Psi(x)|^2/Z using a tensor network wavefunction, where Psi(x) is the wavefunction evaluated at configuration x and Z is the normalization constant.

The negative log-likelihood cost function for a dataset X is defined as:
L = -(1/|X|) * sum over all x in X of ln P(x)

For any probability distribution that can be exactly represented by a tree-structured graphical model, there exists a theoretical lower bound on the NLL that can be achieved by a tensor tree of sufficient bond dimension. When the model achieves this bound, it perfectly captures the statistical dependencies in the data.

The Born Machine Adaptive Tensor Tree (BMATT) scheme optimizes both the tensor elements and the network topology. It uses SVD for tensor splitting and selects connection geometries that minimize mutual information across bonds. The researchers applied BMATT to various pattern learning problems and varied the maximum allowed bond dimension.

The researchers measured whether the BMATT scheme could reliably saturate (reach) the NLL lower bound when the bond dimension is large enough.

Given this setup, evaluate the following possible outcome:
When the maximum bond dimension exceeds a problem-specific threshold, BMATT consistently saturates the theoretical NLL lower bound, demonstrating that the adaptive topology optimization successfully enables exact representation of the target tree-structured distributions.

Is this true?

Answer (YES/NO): YES